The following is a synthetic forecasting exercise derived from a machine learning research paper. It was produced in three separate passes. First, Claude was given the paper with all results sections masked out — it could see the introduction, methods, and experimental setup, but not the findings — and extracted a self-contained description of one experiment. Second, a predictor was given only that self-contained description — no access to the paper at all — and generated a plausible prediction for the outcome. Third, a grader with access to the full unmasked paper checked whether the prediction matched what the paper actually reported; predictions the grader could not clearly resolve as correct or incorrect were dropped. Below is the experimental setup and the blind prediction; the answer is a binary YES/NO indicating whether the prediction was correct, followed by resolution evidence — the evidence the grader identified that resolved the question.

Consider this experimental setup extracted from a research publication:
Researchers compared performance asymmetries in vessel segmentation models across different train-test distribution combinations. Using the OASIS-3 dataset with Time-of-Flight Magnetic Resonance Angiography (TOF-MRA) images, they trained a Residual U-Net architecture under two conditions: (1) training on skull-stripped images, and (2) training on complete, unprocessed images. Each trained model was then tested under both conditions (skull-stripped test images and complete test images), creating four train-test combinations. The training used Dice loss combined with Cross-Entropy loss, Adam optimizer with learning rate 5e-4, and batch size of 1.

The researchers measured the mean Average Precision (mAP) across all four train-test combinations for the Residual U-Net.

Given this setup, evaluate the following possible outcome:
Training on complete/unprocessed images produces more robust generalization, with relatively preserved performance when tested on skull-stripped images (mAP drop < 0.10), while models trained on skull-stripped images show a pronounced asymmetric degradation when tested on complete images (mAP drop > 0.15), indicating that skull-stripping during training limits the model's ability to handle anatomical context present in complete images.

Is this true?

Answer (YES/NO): NO